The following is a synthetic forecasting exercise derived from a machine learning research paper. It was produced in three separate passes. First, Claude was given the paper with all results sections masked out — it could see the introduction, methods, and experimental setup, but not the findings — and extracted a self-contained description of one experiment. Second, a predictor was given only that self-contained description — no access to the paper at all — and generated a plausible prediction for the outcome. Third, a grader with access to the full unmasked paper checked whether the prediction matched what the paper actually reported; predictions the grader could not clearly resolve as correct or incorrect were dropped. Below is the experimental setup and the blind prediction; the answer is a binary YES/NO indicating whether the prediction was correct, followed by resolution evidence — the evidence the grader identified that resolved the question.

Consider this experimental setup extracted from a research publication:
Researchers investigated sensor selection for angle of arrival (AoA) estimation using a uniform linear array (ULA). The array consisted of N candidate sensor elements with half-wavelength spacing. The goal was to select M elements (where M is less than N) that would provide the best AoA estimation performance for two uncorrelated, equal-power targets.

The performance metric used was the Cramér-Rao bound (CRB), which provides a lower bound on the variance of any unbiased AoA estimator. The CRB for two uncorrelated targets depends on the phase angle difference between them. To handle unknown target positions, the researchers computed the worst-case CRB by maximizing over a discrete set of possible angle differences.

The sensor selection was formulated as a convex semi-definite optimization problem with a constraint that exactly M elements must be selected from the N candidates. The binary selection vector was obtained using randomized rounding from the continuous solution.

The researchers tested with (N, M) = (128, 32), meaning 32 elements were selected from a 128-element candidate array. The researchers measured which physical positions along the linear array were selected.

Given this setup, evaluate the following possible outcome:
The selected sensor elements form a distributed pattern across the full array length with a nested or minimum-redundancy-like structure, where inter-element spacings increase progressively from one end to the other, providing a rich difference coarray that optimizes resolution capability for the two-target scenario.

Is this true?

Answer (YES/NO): NO